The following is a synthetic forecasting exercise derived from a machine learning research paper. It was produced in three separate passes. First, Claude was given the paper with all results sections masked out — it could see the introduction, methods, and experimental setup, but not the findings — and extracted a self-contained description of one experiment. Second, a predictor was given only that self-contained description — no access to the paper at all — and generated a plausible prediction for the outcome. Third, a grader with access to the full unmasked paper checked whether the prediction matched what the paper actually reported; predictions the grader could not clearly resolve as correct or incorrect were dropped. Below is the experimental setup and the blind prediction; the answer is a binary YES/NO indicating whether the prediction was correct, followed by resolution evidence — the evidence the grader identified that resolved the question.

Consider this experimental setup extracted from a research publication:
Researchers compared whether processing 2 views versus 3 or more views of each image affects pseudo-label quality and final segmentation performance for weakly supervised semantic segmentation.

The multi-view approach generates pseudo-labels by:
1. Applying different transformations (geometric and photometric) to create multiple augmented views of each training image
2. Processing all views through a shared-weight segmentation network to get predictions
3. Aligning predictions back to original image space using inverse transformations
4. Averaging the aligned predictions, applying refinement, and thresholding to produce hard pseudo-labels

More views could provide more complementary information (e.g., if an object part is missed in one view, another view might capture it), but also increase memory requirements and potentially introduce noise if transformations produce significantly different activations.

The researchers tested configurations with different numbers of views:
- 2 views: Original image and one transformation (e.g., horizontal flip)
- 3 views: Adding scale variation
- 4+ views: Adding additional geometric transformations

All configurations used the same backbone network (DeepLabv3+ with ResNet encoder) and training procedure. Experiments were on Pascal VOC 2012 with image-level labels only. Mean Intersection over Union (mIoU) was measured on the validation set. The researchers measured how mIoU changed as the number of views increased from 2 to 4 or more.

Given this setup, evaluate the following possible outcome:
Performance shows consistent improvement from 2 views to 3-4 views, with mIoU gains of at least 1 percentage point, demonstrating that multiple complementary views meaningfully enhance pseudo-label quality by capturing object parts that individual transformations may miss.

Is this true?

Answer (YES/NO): NO